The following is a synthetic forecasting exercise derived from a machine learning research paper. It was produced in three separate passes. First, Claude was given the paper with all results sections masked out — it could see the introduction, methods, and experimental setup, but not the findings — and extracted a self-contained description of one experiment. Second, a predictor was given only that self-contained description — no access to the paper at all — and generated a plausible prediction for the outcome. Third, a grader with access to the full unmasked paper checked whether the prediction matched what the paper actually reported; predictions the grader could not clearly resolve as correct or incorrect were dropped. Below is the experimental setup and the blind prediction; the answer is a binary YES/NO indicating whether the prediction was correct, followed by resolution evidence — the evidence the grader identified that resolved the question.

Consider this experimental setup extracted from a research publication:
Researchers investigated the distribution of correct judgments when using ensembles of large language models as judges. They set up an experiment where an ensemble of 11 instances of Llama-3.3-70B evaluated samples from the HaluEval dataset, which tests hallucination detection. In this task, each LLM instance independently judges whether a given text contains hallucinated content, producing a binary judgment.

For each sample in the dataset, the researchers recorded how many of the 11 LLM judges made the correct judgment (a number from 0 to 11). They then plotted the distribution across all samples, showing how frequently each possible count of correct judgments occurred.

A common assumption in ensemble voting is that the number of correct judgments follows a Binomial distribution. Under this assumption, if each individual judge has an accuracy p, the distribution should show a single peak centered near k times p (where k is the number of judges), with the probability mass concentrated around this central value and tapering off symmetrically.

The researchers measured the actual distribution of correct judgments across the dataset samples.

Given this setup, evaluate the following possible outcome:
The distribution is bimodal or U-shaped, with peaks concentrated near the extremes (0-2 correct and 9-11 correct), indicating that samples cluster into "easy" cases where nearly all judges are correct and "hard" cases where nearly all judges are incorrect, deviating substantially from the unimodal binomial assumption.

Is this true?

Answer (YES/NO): YES